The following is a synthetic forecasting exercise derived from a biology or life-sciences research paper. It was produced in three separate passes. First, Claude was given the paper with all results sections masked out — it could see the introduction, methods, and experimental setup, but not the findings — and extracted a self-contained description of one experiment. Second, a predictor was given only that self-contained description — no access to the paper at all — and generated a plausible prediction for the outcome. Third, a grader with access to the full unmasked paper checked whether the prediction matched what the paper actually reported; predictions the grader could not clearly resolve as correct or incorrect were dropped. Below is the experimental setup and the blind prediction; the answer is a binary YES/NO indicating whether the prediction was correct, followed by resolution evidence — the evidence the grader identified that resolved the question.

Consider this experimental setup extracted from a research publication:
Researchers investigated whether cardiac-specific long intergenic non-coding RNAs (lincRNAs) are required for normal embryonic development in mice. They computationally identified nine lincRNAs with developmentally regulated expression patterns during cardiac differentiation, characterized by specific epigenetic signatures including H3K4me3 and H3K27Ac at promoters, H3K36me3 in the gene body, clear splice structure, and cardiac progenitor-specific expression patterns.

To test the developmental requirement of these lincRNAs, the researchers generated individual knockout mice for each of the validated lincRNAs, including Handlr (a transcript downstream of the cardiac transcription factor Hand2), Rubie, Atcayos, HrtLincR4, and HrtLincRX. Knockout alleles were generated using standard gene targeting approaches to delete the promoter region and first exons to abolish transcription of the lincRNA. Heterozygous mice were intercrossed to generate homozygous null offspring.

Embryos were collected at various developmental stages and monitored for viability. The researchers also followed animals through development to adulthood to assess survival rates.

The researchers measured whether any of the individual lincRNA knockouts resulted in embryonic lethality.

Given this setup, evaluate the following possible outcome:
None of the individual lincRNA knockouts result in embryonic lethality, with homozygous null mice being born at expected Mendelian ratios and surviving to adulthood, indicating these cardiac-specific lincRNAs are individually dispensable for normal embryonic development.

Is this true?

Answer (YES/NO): YES